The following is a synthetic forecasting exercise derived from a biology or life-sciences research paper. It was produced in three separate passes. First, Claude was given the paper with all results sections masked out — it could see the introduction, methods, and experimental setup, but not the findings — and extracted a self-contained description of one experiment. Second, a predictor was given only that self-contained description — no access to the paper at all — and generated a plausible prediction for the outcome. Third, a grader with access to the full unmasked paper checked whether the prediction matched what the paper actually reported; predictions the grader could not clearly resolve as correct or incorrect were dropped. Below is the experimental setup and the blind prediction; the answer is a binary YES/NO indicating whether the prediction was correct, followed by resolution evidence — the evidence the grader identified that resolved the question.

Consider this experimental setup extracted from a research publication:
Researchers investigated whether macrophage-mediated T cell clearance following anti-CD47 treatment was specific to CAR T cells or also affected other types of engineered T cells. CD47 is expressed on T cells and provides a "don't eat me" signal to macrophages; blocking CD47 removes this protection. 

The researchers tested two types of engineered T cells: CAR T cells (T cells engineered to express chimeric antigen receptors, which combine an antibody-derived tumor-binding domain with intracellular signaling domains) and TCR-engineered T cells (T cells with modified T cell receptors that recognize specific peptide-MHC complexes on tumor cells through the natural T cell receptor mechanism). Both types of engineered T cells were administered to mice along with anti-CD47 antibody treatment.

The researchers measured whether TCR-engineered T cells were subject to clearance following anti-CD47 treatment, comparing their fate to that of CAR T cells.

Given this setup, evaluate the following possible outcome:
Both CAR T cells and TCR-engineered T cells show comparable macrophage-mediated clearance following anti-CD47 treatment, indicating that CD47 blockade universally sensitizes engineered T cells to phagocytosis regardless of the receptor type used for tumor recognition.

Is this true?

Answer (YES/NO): YES